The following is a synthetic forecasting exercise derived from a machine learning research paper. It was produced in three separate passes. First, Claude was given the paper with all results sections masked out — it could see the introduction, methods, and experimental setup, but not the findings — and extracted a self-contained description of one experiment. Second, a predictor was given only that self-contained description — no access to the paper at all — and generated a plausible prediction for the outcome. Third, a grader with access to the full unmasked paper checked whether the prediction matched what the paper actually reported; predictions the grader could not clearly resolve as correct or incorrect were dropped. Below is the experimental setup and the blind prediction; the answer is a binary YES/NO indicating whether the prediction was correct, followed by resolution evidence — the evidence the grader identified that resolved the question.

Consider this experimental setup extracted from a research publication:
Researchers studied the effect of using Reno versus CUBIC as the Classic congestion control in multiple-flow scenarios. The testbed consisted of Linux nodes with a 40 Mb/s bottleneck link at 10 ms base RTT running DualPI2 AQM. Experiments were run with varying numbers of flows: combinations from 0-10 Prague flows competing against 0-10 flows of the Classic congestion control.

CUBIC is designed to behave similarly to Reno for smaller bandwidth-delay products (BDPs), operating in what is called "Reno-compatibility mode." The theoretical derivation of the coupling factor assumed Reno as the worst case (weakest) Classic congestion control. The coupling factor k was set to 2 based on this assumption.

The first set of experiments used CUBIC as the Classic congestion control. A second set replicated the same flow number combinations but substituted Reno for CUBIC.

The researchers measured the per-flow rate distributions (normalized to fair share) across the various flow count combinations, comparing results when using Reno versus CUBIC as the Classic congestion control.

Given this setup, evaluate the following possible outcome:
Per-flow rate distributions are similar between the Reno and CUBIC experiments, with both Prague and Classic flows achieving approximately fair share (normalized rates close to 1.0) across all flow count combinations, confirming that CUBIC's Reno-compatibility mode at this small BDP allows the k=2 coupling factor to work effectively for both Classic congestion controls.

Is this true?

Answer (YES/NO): YES